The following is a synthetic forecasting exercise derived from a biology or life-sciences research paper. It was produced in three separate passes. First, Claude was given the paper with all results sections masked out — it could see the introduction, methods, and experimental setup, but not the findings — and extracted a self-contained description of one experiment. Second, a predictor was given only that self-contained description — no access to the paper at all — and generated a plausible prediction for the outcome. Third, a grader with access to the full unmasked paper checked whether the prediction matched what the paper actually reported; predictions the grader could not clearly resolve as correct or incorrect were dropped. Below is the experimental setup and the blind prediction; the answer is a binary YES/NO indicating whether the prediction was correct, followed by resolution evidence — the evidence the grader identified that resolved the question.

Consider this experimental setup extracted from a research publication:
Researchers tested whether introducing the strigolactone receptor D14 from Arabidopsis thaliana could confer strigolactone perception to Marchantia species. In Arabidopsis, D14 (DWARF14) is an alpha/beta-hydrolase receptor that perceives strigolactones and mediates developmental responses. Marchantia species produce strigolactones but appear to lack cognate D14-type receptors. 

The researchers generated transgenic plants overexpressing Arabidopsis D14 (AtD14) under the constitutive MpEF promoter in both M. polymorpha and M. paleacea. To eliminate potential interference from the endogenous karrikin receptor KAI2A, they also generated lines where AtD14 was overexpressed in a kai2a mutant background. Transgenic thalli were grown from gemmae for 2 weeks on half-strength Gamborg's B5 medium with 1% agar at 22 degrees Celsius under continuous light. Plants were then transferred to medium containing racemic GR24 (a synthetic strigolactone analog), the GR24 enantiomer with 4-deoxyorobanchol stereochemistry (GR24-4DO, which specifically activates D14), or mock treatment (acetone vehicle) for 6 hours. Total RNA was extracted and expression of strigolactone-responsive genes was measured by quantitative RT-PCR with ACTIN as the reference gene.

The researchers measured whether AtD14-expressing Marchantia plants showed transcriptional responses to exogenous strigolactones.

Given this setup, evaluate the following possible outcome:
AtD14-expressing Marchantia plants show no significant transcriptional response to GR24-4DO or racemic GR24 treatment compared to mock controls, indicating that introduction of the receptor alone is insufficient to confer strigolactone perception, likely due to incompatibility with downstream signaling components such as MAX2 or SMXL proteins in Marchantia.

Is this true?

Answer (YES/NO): NO